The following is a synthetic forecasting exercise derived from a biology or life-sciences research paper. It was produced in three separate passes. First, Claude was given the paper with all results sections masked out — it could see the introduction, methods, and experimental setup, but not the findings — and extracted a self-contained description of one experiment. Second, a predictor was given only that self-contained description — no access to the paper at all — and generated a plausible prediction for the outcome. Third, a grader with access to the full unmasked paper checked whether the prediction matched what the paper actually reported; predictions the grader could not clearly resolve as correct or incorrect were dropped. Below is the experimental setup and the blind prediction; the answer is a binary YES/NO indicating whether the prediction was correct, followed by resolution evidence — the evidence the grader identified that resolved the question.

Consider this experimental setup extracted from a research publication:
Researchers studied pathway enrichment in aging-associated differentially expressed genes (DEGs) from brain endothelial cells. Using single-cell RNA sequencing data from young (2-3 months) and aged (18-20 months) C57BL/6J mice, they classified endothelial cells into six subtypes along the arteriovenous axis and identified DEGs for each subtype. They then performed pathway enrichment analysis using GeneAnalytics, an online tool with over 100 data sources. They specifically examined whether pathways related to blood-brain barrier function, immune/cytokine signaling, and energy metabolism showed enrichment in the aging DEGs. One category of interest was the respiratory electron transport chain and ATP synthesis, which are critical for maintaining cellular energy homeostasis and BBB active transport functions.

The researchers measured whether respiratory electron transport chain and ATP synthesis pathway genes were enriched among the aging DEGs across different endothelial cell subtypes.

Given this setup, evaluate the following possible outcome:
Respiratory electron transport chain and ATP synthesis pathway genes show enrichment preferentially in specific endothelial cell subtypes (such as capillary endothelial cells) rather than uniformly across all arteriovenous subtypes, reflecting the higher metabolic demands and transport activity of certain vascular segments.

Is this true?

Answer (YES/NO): YES